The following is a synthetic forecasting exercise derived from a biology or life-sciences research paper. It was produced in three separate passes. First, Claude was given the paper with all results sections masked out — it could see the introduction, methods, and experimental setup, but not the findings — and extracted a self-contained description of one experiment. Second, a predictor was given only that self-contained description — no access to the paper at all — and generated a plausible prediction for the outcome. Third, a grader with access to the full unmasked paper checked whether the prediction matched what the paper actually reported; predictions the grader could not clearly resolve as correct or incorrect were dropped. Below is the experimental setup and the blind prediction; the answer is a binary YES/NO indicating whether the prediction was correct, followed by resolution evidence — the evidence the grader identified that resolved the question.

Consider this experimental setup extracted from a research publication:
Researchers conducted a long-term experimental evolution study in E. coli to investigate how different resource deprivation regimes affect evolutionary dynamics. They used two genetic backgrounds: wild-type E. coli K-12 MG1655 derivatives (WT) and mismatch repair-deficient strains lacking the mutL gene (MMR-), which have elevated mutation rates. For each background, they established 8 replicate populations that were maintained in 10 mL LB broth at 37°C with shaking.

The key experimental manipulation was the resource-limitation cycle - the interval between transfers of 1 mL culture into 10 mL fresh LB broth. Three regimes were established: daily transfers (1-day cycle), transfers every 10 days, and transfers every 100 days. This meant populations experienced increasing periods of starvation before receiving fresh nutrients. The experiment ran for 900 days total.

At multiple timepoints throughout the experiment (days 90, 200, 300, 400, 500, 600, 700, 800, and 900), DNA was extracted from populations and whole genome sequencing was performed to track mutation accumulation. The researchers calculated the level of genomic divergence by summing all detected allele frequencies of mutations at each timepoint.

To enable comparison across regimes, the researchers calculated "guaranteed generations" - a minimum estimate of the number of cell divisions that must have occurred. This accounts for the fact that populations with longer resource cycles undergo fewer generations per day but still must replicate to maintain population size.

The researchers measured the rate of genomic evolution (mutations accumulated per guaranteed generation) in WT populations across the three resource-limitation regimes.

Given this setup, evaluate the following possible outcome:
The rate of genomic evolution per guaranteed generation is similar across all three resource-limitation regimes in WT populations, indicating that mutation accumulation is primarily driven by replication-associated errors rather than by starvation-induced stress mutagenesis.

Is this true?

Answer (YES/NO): NO